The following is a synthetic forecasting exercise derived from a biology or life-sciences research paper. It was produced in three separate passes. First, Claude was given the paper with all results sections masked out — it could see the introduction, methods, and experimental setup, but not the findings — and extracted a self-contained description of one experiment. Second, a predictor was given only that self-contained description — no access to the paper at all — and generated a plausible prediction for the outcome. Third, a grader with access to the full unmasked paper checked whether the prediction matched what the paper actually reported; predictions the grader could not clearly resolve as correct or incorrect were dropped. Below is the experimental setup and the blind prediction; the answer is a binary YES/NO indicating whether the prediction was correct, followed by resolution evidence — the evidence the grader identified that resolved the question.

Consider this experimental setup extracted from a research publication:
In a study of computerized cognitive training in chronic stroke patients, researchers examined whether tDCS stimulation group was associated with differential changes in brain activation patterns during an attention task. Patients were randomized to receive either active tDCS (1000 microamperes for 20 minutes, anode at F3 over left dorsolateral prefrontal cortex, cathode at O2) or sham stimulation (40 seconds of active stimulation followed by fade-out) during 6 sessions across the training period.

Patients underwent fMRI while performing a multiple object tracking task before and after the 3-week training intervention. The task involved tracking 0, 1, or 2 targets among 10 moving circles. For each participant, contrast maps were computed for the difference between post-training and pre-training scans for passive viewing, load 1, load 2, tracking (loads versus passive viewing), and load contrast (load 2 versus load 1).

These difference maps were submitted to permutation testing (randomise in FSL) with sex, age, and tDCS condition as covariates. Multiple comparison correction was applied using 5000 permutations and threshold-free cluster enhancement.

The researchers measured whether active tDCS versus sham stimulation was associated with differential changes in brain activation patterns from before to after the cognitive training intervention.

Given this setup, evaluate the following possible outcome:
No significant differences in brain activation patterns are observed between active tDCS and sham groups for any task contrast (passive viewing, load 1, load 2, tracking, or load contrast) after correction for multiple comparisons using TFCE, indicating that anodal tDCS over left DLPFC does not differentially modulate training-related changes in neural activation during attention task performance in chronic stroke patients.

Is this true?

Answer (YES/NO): YES